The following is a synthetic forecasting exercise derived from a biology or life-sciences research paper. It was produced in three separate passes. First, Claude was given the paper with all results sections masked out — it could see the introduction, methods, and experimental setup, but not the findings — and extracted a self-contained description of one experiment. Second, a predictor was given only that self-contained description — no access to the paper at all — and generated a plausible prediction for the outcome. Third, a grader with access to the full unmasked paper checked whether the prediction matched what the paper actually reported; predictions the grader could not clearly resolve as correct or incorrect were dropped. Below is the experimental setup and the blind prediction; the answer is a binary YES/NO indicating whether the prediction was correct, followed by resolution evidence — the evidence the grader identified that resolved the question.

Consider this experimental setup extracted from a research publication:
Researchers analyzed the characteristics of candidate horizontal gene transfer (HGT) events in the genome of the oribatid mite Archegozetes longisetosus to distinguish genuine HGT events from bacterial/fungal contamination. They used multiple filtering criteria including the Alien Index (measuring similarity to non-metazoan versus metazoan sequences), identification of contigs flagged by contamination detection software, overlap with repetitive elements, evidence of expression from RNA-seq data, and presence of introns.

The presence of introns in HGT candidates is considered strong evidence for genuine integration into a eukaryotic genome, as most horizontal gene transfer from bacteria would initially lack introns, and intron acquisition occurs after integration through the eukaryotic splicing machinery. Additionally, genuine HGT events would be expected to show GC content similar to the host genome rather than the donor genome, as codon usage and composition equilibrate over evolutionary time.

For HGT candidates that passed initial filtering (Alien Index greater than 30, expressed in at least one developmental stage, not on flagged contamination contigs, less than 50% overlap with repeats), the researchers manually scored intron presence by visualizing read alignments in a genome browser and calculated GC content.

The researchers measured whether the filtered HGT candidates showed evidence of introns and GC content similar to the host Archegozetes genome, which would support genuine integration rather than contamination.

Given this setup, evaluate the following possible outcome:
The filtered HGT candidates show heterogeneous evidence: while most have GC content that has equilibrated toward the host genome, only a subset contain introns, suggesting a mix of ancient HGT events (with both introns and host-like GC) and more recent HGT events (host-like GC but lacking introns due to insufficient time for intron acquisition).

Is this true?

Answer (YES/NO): NO